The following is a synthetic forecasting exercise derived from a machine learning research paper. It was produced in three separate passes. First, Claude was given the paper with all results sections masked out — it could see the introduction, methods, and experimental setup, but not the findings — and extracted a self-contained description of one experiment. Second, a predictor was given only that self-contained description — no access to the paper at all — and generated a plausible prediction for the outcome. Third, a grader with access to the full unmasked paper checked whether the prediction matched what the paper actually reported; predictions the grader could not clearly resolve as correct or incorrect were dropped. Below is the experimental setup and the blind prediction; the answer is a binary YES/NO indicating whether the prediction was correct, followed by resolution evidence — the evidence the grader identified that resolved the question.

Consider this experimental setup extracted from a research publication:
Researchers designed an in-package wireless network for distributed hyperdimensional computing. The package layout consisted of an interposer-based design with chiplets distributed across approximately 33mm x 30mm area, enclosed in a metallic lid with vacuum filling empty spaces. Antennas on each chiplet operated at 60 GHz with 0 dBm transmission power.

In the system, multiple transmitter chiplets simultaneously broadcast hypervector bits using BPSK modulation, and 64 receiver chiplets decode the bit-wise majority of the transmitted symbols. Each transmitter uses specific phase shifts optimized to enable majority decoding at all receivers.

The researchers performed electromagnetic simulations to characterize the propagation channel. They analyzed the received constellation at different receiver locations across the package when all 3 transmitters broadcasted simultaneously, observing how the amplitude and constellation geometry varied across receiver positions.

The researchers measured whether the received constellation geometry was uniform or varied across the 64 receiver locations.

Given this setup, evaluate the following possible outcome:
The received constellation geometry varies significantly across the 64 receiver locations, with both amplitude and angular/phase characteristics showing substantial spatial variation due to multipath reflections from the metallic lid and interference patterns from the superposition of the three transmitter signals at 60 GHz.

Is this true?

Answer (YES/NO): YES